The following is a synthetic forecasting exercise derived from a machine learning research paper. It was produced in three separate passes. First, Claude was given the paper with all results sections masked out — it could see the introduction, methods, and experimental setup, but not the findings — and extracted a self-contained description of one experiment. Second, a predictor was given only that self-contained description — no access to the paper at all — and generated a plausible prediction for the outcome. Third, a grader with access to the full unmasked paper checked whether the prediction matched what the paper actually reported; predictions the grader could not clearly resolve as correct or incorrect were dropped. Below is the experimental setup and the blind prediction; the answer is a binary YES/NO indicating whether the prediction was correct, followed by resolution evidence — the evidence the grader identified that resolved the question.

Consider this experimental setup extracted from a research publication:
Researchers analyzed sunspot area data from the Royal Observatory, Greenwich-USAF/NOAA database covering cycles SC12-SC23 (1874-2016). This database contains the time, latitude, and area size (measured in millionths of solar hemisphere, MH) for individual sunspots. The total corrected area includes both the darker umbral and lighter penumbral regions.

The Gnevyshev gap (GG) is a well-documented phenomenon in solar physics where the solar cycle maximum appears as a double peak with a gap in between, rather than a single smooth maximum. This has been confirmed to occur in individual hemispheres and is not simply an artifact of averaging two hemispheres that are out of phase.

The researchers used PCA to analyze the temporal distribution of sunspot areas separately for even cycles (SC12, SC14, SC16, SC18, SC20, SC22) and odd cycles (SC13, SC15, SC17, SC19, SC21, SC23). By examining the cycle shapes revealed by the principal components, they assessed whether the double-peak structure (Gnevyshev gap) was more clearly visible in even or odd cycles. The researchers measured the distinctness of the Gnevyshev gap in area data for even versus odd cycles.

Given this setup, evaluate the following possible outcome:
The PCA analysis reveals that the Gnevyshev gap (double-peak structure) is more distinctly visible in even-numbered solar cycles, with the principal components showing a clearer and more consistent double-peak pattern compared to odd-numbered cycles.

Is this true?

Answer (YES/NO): YES